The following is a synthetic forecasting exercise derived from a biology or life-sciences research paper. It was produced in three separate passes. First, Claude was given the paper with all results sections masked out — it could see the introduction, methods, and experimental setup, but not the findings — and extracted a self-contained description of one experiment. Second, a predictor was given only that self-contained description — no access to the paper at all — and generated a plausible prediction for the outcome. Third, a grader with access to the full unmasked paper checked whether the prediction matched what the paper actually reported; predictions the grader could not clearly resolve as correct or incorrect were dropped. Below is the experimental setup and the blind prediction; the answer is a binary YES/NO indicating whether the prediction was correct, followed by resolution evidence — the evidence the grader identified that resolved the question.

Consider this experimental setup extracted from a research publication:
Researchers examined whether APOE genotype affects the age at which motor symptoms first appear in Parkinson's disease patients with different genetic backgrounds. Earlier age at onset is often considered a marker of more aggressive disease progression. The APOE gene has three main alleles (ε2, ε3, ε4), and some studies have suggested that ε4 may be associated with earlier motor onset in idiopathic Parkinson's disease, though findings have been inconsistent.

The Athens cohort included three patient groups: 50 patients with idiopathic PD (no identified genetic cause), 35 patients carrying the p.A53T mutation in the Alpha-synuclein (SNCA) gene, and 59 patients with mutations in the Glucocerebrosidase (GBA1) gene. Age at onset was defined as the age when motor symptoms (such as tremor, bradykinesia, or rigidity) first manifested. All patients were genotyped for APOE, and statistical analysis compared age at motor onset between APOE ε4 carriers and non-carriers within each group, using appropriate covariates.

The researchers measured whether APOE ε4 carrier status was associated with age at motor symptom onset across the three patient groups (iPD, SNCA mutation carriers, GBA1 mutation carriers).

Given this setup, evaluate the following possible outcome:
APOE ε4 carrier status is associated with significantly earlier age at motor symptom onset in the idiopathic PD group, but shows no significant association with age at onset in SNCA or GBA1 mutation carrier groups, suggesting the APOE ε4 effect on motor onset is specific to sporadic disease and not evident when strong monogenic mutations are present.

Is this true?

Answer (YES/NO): NO